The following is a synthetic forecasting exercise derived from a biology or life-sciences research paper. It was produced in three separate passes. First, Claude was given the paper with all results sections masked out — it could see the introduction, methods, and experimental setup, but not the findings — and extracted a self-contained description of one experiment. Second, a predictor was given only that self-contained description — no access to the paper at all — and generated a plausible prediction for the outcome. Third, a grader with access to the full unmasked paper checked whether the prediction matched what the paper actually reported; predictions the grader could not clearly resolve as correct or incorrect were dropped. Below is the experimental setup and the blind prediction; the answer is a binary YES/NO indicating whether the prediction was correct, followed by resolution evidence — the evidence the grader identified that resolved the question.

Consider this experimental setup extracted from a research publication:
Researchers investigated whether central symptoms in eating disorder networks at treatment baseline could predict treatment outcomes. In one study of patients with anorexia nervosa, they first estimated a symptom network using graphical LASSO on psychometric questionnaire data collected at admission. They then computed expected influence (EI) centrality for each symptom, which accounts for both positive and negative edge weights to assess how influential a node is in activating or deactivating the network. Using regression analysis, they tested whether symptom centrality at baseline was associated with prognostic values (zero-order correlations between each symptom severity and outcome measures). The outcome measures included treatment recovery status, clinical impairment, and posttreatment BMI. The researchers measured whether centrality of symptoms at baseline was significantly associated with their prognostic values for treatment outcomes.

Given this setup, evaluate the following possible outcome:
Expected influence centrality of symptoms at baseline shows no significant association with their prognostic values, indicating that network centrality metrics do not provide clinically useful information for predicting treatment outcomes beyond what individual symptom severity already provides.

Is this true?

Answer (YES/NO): NO